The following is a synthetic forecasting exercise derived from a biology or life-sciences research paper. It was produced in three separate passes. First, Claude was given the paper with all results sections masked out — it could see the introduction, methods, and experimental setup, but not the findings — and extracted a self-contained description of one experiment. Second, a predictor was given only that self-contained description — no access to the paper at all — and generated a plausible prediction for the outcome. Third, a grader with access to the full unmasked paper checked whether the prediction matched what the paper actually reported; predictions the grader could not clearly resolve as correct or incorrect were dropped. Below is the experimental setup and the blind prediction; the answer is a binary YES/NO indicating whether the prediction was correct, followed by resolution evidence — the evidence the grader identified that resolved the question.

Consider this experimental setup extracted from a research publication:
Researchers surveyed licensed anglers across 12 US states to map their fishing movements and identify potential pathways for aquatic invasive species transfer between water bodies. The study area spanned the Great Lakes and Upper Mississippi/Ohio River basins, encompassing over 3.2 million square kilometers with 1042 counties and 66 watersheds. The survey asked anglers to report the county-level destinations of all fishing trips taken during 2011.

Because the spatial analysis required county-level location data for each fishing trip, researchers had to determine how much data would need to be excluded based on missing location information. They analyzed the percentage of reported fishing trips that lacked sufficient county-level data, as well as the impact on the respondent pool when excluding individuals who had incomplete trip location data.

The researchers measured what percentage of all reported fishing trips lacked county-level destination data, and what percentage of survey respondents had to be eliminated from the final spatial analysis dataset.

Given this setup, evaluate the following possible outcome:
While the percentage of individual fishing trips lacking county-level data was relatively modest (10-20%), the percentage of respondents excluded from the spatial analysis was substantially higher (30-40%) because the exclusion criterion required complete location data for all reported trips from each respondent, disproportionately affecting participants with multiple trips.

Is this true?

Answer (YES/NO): NO